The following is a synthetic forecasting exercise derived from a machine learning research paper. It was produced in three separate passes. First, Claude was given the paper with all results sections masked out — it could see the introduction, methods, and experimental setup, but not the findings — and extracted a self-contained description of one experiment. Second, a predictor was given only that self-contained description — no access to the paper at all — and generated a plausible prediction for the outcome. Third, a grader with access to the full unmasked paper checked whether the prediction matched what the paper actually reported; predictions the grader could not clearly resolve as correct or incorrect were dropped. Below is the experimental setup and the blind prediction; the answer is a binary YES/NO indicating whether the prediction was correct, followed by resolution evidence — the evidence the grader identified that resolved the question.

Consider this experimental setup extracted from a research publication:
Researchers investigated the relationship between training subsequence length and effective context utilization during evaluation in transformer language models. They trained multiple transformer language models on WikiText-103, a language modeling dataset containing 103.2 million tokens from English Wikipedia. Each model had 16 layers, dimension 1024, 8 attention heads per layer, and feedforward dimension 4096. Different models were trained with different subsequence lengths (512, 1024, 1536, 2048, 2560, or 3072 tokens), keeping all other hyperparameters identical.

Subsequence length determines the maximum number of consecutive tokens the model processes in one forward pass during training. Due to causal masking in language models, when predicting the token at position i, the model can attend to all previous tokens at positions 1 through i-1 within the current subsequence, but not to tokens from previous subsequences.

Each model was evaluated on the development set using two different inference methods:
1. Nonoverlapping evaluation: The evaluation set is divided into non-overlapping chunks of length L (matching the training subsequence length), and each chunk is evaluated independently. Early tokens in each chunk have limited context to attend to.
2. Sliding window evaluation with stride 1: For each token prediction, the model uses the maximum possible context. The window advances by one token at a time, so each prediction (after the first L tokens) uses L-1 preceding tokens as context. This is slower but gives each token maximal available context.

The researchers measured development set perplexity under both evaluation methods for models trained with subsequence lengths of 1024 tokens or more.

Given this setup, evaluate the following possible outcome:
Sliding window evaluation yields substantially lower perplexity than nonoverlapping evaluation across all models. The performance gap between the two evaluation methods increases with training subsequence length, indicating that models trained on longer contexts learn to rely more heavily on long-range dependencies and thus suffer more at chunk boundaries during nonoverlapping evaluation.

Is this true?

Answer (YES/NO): NO